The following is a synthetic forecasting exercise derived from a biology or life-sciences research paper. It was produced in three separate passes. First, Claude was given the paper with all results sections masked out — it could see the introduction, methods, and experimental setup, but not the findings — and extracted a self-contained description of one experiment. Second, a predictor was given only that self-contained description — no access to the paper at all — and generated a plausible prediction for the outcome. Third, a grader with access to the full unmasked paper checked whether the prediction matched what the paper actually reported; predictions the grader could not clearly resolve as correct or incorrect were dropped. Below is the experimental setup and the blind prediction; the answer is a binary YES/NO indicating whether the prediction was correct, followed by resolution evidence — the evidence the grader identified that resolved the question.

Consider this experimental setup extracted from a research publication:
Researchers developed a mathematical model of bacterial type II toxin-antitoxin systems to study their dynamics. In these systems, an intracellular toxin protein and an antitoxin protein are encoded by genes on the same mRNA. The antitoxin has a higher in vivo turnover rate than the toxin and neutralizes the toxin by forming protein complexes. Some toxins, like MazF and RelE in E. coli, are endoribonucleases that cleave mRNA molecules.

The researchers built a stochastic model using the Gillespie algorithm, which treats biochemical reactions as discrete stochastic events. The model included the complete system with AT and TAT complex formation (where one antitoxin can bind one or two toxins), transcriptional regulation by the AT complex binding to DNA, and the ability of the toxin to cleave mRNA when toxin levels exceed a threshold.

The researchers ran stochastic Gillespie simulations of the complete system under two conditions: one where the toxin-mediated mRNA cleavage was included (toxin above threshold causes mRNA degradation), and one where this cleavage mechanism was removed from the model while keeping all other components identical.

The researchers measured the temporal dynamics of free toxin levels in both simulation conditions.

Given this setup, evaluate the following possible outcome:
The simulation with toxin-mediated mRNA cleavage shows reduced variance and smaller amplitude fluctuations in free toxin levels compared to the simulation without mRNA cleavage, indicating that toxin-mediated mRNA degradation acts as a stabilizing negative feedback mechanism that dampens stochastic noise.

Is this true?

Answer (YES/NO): NO